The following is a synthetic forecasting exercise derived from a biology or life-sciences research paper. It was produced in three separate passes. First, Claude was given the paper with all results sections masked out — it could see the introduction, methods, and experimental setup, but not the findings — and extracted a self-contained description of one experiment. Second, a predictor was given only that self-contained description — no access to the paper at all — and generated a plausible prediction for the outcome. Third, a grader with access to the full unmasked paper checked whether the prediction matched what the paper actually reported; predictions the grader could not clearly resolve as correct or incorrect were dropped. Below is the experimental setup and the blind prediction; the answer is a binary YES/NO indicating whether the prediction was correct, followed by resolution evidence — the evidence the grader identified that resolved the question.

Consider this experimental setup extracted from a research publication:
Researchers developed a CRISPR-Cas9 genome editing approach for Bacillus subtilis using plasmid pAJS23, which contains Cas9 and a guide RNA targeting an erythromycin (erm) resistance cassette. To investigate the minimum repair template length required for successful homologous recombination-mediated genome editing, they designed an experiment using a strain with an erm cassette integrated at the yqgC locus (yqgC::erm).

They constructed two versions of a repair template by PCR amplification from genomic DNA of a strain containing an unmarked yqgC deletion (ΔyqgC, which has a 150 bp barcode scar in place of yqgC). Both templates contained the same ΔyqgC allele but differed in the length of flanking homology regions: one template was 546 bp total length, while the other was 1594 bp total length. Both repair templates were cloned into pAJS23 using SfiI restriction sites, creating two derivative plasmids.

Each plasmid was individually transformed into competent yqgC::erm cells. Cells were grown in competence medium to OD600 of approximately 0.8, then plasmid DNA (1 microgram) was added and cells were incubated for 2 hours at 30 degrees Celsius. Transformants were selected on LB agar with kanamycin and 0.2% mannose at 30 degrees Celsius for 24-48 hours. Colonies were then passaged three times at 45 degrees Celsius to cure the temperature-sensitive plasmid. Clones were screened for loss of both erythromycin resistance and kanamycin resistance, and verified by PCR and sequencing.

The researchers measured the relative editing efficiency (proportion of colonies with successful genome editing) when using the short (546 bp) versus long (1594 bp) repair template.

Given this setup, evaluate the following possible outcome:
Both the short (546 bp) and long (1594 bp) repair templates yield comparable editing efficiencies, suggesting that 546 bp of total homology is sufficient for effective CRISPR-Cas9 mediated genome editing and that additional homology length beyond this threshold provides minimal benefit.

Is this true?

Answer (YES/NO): NO